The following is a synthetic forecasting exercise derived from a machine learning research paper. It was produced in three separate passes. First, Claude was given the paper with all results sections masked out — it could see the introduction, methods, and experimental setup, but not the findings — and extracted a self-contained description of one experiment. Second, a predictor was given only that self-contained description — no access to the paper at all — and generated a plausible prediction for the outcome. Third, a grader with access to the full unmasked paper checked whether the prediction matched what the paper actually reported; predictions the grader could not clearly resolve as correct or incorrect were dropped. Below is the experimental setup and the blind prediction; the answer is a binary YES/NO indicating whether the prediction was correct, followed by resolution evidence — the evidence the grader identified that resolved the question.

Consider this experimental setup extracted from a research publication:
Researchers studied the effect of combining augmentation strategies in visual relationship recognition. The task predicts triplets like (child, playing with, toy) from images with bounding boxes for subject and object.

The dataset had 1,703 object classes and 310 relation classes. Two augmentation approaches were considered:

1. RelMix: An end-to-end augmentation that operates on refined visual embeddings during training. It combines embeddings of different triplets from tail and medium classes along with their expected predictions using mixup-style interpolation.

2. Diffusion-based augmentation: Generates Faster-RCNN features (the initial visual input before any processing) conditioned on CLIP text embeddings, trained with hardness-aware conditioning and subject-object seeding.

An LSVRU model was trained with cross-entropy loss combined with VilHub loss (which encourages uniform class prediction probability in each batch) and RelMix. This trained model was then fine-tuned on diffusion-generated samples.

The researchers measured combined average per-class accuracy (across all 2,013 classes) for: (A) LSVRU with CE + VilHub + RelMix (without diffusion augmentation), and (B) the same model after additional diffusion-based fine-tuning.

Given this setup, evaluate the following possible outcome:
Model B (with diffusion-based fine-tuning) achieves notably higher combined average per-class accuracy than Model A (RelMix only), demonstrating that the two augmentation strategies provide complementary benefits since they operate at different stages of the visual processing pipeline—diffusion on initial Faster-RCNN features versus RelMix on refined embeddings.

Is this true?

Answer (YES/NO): YES